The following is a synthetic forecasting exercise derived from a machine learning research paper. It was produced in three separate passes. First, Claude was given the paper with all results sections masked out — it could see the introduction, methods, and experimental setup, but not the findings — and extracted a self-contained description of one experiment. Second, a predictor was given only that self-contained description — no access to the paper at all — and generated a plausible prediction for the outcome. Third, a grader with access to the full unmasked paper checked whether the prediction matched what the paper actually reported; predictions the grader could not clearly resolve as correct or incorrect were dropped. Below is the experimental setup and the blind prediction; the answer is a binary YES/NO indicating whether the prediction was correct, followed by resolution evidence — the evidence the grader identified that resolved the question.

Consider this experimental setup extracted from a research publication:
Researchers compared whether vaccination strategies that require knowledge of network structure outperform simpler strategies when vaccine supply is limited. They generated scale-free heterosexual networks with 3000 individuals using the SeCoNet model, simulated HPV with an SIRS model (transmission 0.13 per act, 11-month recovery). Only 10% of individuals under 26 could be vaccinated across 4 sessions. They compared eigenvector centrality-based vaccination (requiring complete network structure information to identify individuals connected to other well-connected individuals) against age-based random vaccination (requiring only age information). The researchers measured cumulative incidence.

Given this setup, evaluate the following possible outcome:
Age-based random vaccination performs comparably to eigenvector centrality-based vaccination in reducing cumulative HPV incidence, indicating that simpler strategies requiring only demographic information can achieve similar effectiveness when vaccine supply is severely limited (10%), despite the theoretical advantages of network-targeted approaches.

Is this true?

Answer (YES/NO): YES